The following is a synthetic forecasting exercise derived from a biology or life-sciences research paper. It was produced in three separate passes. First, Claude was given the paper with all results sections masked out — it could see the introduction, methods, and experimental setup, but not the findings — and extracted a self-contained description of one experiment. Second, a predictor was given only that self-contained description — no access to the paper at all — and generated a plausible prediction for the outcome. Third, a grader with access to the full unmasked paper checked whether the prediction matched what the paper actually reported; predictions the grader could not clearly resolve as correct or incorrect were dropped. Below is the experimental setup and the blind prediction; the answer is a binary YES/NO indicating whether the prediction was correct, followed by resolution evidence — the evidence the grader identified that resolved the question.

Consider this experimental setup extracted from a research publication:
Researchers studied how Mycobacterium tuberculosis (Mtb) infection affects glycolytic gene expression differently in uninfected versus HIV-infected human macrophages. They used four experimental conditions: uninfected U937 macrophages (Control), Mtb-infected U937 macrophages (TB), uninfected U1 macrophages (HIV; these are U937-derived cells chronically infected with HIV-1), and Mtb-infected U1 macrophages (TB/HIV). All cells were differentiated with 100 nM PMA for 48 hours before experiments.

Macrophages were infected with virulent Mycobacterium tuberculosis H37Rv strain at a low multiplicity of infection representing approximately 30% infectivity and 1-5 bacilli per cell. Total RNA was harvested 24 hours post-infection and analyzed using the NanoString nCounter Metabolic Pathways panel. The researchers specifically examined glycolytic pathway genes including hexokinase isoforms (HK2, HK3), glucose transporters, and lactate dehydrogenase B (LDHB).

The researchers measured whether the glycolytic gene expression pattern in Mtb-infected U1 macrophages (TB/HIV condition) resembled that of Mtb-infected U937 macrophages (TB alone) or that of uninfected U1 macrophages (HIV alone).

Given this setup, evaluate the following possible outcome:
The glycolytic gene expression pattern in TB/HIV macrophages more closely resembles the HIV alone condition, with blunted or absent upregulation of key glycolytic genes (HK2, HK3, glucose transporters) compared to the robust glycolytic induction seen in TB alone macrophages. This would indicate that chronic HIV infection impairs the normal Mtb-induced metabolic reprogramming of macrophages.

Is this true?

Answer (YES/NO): YES